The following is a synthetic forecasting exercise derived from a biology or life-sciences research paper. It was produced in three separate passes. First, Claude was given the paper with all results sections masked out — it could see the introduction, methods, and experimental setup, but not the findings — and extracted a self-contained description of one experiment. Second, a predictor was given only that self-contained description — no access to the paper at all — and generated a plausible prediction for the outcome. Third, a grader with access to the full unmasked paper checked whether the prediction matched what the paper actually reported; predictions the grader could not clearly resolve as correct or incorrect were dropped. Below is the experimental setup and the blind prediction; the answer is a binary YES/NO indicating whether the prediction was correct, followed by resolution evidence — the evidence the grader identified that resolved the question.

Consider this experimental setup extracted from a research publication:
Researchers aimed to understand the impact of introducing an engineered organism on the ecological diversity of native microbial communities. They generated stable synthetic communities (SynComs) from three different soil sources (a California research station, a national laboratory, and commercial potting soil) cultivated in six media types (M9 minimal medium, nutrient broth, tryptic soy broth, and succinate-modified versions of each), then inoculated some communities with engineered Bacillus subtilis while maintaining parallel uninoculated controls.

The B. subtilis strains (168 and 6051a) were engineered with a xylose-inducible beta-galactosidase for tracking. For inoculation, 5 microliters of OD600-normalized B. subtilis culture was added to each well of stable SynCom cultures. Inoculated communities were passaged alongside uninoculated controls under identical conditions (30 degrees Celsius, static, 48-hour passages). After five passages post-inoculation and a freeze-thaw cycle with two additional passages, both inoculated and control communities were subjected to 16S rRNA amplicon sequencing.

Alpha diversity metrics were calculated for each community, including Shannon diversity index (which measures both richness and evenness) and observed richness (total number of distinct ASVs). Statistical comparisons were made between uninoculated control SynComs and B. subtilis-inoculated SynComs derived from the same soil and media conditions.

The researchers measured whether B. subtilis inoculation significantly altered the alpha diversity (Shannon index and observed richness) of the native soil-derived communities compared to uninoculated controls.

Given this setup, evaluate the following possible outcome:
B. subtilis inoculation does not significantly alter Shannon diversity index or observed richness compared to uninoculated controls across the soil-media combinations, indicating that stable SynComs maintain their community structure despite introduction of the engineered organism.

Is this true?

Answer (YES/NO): NO